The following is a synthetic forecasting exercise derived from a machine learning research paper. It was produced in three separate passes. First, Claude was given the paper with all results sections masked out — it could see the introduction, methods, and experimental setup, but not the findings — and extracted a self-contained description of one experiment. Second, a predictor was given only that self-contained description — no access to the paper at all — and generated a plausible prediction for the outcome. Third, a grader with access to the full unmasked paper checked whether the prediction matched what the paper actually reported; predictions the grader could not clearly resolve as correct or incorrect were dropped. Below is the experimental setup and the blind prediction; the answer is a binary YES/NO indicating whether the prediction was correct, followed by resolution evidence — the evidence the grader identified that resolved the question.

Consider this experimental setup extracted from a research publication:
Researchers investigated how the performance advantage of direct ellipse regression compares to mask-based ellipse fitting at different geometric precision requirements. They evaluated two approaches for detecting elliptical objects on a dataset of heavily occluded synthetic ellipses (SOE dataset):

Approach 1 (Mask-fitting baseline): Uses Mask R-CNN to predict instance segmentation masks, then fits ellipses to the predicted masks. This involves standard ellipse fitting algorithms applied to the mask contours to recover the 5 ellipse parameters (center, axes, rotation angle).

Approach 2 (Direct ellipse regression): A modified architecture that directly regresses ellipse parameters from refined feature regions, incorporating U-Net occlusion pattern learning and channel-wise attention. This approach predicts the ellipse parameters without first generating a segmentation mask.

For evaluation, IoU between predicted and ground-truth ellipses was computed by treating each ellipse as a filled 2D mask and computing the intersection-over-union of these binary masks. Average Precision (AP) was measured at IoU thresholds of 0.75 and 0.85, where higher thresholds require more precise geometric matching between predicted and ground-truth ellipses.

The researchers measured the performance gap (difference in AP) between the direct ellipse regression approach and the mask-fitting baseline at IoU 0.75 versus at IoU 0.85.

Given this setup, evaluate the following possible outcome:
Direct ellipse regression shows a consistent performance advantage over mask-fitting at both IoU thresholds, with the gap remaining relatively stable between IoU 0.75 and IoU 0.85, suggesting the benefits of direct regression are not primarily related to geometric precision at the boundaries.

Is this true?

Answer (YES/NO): NO